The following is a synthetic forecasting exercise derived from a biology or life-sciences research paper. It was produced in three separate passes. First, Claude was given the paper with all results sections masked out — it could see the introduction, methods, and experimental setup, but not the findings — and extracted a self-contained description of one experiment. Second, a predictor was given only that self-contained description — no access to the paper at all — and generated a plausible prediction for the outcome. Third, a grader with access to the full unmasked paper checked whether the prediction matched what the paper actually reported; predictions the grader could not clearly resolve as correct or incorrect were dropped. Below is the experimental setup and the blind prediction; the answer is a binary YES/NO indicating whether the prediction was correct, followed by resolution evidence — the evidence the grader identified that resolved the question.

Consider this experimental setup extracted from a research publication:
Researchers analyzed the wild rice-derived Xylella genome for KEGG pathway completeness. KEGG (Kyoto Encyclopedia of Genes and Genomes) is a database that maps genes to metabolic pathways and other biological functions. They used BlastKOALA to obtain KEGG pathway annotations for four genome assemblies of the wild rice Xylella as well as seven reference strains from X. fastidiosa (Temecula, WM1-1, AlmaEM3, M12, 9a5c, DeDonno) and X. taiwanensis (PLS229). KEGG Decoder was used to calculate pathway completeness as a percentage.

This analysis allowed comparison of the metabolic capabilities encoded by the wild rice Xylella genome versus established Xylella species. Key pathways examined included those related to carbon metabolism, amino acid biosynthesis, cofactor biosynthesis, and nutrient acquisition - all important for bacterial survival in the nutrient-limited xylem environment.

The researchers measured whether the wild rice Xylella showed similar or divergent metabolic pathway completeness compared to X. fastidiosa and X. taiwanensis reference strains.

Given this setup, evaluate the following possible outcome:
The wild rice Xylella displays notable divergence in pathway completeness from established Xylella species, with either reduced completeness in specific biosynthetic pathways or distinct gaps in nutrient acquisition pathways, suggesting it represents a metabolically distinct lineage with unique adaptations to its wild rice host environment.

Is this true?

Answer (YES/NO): NO